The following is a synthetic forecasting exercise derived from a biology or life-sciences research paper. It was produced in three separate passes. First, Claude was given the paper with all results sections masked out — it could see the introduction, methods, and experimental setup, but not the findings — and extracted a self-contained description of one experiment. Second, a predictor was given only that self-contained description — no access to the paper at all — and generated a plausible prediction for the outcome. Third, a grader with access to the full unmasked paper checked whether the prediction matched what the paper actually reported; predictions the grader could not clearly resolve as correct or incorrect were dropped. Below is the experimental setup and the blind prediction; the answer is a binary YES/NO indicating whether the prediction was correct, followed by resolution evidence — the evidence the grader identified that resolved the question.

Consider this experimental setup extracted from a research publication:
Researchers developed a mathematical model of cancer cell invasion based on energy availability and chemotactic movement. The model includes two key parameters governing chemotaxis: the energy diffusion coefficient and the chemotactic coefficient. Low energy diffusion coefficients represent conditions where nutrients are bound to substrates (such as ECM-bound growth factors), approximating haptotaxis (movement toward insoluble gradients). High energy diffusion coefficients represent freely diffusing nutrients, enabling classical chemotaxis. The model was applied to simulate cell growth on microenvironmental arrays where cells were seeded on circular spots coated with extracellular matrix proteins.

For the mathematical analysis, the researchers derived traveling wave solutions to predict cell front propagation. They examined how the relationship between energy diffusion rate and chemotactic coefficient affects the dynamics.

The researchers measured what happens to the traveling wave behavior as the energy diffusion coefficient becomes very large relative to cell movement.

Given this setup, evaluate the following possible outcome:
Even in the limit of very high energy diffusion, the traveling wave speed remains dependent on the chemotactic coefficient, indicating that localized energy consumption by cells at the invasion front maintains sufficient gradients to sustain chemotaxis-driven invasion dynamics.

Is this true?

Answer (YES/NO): NO